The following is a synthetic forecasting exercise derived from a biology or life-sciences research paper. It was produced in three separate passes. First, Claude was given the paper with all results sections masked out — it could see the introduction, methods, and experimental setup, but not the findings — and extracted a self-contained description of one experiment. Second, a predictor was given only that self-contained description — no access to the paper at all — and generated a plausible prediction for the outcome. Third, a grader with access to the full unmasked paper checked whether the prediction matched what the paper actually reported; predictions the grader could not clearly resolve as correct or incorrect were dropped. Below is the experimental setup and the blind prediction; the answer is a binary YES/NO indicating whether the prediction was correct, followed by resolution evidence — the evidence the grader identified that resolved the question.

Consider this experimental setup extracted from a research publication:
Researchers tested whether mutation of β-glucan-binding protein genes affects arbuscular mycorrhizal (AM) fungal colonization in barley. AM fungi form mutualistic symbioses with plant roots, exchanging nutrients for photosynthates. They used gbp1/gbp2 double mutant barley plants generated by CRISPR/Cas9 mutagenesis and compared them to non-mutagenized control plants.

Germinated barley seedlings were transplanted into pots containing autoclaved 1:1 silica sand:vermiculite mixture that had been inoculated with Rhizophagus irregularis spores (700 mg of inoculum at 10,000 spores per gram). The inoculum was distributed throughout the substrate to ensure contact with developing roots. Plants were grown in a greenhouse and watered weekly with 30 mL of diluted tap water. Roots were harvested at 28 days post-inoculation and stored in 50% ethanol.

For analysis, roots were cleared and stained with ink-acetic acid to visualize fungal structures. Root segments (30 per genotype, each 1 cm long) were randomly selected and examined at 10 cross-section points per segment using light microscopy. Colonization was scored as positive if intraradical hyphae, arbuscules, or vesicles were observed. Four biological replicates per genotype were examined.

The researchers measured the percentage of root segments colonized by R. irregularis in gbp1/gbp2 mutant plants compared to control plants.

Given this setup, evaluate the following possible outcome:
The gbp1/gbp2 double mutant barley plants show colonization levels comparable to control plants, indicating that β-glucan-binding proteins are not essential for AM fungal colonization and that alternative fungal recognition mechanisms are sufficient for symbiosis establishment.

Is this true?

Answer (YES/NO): NO